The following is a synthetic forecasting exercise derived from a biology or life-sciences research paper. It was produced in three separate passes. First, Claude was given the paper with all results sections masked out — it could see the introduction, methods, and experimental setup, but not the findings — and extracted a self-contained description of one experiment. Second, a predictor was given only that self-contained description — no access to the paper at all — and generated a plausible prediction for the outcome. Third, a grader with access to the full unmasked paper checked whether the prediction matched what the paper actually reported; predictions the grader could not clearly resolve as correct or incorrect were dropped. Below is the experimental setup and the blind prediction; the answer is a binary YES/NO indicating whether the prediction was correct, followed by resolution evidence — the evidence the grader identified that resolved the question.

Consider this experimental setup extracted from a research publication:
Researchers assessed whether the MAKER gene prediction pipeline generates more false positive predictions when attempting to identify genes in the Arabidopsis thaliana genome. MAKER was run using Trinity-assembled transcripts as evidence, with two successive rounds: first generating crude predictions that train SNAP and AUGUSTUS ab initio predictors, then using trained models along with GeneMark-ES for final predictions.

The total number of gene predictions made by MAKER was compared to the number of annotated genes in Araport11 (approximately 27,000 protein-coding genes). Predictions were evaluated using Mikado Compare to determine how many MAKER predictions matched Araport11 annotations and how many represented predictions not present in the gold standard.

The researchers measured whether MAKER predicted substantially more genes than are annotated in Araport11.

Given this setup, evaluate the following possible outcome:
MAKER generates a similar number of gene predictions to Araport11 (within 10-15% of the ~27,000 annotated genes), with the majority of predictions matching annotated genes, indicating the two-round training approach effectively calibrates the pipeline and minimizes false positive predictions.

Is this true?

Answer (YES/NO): NO